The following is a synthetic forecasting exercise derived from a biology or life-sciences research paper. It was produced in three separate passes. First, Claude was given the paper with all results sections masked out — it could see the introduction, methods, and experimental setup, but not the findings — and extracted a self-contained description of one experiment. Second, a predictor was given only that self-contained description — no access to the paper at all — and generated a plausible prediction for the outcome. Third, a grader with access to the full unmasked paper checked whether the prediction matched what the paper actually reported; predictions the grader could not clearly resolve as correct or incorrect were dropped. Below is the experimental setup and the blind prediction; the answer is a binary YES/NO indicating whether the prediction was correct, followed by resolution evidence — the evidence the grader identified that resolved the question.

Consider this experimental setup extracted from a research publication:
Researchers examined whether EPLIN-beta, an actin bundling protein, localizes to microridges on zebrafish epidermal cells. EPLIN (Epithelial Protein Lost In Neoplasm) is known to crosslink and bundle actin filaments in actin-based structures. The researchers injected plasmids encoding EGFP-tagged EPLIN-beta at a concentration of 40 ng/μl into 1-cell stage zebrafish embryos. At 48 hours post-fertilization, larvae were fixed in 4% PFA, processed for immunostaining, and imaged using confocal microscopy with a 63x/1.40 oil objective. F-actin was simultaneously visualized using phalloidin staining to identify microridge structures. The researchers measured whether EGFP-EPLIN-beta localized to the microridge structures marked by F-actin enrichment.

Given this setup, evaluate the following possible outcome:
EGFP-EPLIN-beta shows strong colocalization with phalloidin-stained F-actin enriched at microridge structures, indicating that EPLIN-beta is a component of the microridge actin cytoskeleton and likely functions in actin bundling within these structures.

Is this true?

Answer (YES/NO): YES